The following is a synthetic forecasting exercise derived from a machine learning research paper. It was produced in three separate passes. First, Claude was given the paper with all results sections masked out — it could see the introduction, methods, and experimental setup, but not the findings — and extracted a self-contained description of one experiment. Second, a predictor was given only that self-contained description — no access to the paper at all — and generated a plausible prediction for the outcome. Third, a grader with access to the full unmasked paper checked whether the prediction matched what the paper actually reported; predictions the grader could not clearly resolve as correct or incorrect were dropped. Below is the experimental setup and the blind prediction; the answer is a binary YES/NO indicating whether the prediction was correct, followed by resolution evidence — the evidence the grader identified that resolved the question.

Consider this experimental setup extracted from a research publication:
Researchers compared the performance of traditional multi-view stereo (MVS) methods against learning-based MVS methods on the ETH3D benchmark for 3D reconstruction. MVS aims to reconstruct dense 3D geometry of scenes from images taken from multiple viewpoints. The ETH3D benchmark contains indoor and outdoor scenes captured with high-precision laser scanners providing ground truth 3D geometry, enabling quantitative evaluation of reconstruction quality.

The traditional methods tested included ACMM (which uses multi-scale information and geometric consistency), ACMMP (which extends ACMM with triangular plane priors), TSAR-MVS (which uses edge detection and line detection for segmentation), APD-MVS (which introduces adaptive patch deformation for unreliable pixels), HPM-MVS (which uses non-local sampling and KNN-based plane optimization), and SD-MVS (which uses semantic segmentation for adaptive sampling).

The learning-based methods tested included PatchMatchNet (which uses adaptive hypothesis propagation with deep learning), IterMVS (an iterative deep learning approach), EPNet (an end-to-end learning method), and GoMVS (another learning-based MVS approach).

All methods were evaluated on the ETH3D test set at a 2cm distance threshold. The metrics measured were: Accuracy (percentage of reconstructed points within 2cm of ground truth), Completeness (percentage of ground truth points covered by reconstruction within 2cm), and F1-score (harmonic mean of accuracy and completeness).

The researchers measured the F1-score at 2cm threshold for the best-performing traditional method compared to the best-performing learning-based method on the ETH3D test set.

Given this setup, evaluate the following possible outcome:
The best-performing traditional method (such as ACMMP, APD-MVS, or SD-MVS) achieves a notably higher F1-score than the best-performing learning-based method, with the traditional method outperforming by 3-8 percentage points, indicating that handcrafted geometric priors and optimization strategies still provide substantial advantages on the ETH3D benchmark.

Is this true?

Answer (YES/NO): YES